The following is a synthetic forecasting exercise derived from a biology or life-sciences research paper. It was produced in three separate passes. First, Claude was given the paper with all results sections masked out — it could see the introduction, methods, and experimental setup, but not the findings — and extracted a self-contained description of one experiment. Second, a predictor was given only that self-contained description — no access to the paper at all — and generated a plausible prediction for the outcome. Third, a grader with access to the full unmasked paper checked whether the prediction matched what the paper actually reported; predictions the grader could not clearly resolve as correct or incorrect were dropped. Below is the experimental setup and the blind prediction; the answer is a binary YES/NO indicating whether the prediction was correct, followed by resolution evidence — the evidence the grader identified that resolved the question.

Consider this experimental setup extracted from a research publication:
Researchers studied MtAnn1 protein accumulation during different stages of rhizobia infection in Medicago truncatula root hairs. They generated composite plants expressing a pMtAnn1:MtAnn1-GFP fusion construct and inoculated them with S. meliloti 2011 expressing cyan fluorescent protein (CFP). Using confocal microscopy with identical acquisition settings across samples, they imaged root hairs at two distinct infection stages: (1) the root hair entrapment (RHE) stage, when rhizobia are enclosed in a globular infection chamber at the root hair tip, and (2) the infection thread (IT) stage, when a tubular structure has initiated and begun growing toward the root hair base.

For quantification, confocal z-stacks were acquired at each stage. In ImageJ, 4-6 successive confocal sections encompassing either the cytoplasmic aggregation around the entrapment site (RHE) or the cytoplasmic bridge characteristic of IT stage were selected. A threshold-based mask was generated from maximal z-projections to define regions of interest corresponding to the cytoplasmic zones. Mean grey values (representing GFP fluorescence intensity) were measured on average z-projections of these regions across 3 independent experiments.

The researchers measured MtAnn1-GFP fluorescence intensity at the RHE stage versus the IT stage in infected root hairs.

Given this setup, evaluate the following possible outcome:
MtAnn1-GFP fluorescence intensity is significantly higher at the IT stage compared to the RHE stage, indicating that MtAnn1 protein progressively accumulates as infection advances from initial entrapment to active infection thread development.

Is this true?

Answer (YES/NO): NO